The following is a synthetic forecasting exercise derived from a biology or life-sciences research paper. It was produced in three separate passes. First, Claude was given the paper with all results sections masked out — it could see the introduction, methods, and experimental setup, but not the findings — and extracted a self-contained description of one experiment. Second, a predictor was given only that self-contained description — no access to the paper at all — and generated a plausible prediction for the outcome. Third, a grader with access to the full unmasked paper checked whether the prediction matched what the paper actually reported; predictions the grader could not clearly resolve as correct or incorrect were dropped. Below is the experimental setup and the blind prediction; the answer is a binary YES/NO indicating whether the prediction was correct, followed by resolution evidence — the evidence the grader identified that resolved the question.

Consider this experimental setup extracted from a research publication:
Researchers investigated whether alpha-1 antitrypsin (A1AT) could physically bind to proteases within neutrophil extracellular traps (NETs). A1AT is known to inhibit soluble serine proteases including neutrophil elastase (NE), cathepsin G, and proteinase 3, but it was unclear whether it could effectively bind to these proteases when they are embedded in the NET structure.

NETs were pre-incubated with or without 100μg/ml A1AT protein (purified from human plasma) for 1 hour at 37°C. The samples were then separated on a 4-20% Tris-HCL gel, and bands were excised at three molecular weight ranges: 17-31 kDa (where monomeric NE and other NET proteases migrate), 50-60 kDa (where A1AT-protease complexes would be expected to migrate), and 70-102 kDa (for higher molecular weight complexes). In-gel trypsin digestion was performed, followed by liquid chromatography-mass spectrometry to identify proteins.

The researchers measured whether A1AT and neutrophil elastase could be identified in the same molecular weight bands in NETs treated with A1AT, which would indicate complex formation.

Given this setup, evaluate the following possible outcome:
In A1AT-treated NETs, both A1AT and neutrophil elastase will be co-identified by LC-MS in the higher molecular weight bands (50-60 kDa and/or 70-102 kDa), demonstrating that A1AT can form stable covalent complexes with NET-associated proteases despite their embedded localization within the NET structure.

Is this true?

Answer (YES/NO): YES